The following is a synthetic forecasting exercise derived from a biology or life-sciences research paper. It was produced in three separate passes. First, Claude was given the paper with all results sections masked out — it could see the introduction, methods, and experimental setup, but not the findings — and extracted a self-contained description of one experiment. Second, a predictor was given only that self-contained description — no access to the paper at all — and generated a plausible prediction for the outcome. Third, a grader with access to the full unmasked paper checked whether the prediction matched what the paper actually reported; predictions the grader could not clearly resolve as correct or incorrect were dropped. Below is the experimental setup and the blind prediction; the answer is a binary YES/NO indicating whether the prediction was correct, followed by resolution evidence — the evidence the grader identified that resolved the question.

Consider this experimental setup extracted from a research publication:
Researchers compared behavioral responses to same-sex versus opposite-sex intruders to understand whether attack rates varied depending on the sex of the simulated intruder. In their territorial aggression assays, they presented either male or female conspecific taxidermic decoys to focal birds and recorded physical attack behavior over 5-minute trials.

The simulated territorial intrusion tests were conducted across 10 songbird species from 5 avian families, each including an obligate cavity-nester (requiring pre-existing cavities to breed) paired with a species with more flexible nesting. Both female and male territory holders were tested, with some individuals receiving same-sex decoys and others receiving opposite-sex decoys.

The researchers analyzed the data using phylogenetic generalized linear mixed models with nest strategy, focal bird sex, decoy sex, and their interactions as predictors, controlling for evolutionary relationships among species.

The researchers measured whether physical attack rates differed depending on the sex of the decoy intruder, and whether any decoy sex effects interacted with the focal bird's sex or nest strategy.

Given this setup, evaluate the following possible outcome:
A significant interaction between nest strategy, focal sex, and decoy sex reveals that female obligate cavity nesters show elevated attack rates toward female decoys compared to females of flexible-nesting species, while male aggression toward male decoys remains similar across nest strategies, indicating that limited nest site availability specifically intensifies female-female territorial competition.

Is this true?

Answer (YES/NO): NO